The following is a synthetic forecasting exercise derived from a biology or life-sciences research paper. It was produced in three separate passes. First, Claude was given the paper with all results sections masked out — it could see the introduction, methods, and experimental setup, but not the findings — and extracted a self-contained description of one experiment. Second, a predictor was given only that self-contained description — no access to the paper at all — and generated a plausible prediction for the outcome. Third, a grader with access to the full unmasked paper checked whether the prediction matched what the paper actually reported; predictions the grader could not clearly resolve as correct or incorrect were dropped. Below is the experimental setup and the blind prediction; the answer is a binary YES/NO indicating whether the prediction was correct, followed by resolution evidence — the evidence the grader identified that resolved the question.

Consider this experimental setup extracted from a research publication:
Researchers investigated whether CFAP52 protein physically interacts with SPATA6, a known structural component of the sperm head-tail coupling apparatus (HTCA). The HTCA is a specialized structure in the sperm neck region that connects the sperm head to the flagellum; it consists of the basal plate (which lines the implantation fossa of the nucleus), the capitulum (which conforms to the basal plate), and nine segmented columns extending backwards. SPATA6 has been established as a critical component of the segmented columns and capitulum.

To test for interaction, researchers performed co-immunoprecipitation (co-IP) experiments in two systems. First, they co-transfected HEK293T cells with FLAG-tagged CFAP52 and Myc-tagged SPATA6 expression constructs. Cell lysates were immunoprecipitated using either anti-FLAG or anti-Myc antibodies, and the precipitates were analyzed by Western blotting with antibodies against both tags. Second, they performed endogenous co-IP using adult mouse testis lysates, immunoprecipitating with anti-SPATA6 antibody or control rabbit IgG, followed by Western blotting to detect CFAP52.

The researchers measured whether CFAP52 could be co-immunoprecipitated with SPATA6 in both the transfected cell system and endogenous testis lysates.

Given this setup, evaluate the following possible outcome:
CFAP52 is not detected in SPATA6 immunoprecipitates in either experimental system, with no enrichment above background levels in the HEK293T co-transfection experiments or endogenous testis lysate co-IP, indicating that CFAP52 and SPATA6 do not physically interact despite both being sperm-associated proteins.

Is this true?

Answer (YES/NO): NO